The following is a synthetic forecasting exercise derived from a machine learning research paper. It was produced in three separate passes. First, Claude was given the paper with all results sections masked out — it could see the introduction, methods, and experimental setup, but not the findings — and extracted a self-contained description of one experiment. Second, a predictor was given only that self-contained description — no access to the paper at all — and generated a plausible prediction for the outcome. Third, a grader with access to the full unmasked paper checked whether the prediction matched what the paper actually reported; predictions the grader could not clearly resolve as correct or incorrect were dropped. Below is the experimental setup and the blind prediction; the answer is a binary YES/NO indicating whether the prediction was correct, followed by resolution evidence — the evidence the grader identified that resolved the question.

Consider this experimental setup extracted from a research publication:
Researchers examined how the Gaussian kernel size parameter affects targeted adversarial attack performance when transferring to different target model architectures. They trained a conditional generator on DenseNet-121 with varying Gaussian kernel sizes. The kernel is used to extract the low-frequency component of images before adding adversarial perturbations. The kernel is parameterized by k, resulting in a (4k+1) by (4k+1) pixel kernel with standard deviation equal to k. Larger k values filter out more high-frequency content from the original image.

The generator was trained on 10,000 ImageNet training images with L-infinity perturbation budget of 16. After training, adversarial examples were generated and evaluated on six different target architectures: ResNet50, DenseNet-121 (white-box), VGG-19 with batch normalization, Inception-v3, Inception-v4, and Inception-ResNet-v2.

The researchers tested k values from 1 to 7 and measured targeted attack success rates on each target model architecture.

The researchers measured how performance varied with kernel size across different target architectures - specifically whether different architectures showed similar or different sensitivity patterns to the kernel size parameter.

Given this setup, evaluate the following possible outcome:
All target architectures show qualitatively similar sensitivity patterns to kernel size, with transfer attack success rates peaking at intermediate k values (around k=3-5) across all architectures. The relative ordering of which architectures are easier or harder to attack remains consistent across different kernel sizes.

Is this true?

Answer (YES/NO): NO